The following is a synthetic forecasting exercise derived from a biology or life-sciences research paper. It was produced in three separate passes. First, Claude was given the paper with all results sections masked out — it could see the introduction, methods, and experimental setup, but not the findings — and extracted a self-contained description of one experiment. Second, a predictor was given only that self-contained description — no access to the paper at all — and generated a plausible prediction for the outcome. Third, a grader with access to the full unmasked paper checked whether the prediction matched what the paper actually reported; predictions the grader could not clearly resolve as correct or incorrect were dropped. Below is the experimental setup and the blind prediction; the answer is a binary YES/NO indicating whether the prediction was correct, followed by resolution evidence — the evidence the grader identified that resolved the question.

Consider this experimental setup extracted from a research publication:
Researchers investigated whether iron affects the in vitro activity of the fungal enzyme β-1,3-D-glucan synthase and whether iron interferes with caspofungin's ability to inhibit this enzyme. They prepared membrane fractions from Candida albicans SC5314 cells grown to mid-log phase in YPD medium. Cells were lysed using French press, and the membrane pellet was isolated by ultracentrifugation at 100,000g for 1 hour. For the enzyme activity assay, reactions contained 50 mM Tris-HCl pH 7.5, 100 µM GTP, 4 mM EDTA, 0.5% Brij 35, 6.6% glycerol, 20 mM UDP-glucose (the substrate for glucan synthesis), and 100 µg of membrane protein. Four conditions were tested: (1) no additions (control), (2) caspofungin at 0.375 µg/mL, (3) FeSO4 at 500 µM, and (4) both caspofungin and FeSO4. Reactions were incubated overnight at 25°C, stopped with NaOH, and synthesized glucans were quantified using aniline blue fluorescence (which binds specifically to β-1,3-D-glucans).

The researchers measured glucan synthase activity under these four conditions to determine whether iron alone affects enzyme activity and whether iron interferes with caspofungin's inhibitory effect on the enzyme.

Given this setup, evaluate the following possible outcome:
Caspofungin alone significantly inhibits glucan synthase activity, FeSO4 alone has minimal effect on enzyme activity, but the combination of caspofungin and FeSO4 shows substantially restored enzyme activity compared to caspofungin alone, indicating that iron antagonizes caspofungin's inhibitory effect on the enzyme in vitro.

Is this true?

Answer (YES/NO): YES